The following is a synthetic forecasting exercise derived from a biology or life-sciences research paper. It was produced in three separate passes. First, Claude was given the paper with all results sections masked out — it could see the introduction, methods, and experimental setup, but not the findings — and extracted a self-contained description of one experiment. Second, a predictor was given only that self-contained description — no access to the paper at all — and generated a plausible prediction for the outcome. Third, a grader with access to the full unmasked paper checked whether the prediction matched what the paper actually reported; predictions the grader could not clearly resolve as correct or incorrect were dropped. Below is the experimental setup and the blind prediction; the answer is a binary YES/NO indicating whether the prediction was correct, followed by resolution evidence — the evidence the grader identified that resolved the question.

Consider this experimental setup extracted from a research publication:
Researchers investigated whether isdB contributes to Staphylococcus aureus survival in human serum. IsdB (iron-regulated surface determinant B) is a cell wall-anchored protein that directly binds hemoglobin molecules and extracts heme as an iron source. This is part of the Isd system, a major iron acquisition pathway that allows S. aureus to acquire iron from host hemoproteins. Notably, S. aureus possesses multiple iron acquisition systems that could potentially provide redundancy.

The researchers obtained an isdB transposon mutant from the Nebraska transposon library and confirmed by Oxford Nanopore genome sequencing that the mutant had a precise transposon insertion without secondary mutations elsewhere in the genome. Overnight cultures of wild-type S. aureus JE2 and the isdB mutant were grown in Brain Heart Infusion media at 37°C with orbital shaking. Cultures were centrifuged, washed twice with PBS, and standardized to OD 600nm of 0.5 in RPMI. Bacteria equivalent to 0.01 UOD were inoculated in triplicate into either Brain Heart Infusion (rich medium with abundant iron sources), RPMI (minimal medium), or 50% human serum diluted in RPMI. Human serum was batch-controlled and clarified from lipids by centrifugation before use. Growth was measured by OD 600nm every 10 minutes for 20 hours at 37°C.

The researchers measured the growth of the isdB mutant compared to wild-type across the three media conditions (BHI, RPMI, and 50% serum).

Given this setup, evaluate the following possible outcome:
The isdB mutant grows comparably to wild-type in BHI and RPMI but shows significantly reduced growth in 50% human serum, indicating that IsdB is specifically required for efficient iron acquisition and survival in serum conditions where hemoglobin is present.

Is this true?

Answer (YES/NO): NO